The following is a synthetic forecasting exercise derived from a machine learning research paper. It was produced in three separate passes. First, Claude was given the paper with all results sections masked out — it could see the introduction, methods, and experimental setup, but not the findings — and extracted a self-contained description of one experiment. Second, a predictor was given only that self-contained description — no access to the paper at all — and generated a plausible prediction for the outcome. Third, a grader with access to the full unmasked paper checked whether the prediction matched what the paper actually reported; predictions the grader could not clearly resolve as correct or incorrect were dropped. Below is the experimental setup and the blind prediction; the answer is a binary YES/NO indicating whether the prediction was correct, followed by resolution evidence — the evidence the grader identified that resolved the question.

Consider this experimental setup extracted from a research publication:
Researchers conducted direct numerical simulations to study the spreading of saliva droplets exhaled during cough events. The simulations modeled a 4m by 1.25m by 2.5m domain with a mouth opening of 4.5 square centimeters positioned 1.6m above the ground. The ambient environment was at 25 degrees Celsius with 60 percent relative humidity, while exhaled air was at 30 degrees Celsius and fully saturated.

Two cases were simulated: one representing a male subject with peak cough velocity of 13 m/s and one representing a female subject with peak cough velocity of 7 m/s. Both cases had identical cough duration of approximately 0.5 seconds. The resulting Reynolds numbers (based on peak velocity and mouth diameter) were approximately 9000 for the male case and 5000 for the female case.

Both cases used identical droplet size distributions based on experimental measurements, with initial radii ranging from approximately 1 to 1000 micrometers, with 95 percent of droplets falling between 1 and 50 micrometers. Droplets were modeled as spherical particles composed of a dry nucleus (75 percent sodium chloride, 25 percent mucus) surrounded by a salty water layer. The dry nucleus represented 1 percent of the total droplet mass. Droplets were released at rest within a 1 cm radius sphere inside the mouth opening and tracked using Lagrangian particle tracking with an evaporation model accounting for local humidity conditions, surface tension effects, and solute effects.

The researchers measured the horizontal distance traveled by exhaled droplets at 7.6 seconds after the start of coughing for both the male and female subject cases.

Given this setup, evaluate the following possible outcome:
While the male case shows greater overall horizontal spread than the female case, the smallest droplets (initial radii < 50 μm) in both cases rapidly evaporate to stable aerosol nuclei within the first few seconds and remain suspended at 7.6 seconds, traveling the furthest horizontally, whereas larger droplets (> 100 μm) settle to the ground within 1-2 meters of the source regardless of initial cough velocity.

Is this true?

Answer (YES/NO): NO